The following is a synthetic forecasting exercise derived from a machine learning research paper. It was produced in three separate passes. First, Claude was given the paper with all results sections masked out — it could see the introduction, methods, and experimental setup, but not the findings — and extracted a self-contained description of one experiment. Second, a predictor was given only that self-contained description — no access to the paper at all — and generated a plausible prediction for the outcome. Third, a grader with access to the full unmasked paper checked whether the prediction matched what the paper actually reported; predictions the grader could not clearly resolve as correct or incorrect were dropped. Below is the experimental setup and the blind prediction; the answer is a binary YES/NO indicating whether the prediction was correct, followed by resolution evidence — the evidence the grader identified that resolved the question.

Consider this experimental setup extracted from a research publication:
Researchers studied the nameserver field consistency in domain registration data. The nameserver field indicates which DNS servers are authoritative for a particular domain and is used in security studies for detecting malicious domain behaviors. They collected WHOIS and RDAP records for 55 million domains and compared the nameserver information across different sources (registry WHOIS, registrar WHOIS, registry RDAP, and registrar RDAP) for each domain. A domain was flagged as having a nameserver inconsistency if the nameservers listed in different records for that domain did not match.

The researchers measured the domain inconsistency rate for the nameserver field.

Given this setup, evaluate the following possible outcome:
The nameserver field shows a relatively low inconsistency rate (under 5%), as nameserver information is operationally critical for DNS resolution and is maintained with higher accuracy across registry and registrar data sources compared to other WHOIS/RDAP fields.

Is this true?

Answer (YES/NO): NO